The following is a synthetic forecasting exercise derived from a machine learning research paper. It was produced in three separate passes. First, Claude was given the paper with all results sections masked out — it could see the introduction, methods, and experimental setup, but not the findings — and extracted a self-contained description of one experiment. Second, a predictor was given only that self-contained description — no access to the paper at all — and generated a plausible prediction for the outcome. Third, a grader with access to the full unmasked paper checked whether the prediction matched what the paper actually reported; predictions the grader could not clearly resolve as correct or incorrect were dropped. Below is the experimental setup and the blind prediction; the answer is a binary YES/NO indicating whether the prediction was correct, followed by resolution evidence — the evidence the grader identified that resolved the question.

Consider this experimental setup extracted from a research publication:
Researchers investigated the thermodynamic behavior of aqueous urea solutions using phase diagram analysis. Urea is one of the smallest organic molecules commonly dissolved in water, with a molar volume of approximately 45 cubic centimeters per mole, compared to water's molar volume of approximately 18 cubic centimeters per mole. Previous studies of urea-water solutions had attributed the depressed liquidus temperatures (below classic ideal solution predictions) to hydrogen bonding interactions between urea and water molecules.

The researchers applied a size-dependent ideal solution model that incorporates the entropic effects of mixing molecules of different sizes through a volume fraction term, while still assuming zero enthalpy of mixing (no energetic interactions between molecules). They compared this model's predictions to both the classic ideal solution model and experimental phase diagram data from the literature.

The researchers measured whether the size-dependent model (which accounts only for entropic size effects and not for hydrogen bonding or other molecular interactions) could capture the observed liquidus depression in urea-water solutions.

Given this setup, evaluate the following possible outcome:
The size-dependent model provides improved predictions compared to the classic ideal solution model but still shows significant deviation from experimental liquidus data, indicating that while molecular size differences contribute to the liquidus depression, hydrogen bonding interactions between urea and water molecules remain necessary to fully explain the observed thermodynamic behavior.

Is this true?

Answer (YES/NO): NO